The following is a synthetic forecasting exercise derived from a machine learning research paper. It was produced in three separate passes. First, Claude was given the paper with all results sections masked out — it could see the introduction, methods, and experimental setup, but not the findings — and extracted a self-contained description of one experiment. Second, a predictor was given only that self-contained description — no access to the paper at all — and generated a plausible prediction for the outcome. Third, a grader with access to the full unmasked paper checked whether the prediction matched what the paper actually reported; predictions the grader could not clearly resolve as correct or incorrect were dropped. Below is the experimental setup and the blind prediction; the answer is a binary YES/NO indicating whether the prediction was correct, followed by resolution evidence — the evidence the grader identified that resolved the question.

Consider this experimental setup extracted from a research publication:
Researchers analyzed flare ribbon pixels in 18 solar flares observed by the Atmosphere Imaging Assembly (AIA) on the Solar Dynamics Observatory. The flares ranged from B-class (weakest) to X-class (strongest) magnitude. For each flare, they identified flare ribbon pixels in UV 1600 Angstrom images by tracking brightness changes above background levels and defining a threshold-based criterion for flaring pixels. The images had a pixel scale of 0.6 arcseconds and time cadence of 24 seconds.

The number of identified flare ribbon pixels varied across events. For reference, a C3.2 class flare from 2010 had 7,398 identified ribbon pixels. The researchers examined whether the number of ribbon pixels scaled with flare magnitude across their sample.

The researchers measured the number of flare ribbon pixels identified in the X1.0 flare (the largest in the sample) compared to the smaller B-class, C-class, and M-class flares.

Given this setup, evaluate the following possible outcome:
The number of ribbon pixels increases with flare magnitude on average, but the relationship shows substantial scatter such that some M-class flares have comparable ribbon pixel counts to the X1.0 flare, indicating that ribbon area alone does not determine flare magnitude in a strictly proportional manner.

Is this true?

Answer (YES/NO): YES